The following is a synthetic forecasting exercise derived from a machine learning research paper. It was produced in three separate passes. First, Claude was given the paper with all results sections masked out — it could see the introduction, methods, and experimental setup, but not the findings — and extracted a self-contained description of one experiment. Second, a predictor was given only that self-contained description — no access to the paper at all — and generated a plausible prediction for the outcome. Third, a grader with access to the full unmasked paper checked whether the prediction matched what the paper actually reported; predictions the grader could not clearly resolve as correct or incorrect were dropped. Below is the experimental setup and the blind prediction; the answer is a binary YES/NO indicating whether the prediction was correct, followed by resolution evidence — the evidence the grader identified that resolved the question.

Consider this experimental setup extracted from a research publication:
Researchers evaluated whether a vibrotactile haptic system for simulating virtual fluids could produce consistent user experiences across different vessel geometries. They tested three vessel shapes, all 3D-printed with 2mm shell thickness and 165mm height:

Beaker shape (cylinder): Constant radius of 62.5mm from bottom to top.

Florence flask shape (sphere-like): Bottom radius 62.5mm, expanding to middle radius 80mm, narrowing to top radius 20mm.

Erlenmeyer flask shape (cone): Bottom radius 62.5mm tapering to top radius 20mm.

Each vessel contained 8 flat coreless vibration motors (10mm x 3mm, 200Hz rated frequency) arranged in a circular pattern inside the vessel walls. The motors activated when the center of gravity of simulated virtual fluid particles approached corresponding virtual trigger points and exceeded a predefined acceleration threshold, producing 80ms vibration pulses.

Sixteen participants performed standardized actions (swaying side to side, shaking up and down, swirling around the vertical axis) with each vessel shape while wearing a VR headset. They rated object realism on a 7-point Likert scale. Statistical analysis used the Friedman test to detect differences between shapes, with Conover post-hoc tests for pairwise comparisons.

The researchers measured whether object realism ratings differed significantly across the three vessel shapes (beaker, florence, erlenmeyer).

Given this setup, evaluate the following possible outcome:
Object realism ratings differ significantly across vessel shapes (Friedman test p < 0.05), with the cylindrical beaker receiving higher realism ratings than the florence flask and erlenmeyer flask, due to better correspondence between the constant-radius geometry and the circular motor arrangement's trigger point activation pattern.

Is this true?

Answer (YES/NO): NO